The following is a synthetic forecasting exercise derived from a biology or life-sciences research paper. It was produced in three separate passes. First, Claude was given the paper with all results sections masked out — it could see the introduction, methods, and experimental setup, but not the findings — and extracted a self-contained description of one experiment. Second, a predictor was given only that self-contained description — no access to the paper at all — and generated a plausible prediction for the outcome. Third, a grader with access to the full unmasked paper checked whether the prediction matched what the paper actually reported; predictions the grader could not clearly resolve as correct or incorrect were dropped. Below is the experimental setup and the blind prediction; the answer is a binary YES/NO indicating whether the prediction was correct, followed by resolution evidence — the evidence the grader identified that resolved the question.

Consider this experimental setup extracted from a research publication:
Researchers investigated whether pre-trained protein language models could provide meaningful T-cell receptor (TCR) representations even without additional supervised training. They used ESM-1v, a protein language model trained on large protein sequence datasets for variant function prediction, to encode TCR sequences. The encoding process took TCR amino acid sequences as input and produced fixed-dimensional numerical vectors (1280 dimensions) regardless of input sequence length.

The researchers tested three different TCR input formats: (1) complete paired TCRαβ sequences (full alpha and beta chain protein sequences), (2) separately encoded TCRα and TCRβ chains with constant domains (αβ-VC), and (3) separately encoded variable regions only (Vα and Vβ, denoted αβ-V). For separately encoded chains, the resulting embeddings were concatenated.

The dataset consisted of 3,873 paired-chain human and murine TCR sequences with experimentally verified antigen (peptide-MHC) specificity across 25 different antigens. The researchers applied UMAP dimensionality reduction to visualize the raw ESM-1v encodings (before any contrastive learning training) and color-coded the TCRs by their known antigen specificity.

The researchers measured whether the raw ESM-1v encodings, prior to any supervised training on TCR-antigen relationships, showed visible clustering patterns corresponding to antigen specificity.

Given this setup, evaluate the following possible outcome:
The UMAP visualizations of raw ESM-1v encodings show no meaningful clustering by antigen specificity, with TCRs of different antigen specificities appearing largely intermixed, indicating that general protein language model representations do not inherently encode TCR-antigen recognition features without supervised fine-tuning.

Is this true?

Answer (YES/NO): NO